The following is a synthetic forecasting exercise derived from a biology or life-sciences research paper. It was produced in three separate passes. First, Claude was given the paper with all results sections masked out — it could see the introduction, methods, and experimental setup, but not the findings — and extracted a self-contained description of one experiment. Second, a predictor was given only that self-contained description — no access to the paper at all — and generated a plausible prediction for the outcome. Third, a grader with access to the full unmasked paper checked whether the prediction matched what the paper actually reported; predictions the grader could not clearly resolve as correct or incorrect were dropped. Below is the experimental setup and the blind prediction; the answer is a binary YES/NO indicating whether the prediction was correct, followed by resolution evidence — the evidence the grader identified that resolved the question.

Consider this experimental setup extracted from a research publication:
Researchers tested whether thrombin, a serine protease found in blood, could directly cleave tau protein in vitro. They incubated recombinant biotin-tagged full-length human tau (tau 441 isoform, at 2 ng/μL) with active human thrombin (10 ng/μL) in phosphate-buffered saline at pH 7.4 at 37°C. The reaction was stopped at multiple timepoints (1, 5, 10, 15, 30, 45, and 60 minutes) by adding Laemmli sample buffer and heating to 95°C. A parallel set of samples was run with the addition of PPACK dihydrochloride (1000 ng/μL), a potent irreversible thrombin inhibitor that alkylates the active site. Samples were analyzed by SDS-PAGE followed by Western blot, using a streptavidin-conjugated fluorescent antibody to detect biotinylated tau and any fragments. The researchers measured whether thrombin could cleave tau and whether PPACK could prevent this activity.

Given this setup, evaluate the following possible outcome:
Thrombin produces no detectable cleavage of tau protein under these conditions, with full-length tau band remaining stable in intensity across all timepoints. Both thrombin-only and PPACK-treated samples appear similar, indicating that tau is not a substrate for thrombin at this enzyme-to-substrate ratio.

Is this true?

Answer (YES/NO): NO